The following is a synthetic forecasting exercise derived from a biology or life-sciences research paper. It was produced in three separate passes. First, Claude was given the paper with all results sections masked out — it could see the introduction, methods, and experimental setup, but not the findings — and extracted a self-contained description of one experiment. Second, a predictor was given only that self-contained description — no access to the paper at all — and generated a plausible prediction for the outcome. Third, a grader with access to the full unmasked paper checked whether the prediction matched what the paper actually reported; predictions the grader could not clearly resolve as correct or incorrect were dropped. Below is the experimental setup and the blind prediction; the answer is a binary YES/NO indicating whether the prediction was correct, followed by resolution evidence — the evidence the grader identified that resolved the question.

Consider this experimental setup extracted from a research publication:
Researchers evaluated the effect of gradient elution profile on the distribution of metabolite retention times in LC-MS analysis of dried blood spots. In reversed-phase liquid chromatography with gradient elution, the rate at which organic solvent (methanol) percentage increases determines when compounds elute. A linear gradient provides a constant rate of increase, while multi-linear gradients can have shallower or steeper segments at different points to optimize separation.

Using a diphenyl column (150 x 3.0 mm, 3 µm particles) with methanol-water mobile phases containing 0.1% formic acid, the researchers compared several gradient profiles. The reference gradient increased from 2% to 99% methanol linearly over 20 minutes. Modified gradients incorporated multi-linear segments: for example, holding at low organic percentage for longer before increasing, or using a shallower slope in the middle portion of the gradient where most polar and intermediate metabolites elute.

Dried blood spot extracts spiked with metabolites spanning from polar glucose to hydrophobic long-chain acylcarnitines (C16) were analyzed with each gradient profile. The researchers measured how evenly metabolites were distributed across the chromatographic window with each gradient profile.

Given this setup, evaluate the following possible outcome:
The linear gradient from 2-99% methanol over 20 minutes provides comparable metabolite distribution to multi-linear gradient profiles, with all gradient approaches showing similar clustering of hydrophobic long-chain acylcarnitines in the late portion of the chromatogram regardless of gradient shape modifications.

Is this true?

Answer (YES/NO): NO